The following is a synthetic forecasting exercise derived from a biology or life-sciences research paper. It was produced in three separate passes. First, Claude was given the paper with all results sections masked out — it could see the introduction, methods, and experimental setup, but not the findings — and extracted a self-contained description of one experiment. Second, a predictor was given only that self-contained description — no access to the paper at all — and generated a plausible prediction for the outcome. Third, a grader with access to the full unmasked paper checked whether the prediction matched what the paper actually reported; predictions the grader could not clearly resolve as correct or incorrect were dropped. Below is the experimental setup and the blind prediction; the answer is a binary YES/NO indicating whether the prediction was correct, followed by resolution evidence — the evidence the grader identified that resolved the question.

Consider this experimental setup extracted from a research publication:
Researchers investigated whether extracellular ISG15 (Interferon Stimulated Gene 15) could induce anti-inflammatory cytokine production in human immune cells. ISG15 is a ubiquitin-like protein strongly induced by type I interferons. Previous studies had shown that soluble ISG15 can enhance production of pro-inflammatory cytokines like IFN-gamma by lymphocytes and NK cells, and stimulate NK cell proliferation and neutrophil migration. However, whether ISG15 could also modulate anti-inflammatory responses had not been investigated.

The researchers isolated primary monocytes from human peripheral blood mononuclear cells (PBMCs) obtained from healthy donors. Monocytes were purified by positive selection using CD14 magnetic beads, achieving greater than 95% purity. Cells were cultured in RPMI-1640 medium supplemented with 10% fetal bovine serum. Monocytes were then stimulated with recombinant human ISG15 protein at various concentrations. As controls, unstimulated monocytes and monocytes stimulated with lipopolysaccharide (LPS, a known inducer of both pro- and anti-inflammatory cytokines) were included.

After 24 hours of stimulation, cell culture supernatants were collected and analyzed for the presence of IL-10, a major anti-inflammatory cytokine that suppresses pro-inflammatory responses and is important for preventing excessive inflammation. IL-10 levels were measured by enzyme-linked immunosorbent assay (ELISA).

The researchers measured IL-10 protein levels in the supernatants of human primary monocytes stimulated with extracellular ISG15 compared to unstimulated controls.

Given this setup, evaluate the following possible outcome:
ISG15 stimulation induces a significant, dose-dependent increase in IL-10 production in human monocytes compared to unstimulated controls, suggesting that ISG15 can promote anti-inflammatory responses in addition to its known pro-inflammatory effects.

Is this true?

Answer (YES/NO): YES